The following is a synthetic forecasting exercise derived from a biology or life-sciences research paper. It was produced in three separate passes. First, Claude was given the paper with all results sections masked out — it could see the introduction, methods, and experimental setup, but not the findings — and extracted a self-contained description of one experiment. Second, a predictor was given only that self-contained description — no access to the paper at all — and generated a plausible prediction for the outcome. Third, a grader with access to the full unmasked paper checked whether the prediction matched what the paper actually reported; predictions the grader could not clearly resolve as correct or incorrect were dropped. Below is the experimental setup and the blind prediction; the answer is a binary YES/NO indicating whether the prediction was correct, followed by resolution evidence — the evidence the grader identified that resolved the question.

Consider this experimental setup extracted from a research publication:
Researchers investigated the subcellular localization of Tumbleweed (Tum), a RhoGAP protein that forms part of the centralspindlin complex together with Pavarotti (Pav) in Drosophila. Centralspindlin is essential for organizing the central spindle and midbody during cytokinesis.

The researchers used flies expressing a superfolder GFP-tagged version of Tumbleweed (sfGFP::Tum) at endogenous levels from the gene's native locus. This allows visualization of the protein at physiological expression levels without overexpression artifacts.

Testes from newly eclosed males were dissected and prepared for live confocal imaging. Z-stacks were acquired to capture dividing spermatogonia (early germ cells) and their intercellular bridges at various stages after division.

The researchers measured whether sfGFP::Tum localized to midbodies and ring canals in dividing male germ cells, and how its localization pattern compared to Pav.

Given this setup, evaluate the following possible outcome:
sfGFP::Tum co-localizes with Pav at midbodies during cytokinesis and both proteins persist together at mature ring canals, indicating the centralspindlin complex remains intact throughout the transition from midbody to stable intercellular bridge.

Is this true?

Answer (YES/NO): YES